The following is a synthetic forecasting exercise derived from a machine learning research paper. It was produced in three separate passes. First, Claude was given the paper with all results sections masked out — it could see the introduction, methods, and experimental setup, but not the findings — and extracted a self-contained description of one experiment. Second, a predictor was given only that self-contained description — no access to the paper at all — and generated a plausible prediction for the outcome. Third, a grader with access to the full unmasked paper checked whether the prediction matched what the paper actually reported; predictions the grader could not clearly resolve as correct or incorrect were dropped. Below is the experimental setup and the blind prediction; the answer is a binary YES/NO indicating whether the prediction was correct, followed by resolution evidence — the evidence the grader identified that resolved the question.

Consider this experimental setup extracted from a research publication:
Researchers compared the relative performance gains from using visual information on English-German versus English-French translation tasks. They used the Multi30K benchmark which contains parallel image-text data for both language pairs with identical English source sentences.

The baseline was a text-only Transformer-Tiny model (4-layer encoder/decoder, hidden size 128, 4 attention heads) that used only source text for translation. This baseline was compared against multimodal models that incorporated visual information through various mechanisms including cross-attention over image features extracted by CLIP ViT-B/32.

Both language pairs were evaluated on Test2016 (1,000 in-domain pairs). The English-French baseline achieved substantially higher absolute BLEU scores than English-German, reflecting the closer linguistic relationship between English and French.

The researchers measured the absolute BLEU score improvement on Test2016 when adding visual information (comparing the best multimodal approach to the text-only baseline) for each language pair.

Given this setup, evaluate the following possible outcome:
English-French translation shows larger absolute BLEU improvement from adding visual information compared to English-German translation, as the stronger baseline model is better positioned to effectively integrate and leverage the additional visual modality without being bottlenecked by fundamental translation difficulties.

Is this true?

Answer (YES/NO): NO